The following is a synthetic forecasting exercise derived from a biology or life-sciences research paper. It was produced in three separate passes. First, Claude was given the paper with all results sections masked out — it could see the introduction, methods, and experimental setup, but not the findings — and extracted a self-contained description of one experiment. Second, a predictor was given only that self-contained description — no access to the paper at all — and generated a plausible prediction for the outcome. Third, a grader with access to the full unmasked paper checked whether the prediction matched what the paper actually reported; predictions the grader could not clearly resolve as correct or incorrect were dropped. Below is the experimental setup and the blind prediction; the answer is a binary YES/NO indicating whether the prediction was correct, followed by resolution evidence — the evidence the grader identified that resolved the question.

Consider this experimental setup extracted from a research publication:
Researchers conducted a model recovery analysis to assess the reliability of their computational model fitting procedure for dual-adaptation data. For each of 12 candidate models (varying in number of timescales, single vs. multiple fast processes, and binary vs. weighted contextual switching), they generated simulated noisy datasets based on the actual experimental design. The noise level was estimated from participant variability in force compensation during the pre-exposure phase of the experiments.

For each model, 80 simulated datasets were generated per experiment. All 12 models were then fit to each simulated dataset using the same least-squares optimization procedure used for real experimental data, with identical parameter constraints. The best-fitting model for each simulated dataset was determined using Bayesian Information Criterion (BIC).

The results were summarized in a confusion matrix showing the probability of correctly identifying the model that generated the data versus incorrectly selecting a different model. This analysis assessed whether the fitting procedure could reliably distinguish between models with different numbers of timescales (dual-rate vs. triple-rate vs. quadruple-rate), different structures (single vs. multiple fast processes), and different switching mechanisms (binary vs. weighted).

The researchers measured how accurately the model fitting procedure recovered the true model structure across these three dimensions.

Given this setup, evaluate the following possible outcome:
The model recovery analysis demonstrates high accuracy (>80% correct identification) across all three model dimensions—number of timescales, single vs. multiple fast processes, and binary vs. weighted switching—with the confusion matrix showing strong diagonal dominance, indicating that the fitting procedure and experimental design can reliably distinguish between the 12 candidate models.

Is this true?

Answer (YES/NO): NO